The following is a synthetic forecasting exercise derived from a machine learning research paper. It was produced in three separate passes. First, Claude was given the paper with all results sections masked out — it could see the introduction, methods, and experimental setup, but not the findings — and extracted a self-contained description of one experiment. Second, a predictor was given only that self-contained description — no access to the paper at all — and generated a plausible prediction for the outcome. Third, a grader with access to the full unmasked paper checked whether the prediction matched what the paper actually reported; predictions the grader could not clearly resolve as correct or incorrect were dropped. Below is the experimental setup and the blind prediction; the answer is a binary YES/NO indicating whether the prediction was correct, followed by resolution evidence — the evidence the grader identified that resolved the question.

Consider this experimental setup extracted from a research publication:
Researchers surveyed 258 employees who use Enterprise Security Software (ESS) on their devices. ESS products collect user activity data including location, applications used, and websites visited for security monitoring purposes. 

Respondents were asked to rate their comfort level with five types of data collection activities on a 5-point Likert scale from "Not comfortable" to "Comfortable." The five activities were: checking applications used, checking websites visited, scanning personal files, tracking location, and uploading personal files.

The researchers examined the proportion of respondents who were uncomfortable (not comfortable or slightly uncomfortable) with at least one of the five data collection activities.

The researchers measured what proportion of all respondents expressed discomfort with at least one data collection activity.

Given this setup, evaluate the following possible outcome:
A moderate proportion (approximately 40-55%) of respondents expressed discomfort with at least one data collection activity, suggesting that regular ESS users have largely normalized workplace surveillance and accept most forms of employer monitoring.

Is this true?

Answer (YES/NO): NO